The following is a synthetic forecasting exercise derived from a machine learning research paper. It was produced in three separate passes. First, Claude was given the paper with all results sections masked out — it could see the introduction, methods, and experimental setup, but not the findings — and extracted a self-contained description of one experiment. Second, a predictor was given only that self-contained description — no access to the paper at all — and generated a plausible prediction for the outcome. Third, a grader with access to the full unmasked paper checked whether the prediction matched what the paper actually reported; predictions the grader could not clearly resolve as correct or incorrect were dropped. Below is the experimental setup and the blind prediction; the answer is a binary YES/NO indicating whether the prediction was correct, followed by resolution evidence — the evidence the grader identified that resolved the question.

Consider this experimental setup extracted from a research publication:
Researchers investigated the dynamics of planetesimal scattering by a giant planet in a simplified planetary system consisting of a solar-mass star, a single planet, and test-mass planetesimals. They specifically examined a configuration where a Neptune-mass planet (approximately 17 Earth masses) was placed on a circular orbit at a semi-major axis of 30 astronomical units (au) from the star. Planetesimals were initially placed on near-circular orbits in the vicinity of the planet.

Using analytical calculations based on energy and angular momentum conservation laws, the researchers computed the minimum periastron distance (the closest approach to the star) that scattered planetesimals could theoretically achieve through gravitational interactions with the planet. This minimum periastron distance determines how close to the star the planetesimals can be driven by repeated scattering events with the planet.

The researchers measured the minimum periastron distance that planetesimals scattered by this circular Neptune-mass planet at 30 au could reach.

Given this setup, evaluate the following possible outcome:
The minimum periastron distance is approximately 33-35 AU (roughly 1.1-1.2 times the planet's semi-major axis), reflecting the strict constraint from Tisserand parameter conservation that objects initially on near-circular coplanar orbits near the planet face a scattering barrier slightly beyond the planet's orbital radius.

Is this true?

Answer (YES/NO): NO